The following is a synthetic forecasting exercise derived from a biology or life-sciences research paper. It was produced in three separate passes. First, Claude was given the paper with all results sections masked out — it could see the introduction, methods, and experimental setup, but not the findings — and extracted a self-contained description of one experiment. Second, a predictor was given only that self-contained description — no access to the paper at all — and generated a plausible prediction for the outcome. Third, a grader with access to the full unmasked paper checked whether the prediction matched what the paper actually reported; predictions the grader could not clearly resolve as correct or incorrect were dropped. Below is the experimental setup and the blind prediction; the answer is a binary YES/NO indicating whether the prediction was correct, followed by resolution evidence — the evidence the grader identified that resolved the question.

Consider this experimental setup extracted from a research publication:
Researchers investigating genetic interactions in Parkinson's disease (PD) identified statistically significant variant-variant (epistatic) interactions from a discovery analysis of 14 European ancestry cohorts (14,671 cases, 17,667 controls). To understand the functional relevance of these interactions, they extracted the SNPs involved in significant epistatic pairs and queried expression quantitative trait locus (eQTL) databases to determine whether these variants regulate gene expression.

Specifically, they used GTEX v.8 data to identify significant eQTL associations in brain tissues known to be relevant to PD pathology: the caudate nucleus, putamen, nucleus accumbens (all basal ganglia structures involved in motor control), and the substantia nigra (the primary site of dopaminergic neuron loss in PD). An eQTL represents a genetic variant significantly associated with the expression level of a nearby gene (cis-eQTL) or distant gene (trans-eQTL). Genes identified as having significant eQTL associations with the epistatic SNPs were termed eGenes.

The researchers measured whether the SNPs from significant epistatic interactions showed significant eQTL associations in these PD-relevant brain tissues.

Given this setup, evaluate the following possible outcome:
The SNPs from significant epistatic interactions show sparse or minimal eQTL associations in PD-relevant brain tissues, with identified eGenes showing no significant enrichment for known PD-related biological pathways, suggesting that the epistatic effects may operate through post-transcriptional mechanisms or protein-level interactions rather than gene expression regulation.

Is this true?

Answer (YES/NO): NO